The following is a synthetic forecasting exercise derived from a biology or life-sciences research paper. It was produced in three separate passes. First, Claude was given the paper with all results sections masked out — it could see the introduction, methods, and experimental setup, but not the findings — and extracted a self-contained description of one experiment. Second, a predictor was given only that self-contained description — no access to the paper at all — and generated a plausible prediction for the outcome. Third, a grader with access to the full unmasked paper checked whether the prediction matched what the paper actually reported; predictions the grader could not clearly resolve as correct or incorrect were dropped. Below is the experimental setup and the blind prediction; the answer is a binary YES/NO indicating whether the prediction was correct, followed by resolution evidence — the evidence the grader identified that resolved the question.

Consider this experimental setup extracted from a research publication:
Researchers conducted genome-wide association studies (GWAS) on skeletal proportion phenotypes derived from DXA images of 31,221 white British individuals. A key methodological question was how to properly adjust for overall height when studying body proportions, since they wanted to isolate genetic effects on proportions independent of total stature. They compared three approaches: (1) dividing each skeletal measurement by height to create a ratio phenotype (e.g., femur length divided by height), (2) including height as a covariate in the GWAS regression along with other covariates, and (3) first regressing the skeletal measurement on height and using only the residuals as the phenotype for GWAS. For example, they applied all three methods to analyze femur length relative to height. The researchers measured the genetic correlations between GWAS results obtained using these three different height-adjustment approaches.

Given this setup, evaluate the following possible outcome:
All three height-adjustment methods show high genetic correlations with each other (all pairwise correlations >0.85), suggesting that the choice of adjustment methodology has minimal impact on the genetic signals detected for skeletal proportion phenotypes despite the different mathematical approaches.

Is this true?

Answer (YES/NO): YES